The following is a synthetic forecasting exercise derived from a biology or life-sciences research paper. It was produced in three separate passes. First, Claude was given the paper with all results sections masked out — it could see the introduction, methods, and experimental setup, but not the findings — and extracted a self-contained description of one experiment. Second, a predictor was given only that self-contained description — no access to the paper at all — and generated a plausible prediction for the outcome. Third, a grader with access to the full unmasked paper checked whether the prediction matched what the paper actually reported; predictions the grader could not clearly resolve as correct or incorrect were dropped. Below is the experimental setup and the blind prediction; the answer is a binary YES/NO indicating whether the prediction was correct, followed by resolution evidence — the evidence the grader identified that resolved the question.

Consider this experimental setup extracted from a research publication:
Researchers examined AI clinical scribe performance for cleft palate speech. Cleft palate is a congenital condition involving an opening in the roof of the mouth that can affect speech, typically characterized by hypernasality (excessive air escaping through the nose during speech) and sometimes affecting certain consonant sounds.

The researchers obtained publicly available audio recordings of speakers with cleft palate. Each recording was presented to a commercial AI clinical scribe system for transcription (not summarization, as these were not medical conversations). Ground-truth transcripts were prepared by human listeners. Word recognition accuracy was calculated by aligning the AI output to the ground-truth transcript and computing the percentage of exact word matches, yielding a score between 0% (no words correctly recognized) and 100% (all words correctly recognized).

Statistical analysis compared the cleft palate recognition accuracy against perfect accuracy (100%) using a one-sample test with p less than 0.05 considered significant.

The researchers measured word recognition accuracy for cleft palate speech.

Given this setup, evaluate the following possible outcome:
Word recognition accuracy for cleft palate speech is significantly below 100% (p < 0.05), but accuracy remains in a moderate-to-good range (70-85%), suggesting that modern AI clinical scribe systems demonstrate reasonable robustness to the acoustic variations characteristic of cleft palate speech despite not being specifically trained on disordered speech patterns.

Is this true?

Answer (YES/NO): NO